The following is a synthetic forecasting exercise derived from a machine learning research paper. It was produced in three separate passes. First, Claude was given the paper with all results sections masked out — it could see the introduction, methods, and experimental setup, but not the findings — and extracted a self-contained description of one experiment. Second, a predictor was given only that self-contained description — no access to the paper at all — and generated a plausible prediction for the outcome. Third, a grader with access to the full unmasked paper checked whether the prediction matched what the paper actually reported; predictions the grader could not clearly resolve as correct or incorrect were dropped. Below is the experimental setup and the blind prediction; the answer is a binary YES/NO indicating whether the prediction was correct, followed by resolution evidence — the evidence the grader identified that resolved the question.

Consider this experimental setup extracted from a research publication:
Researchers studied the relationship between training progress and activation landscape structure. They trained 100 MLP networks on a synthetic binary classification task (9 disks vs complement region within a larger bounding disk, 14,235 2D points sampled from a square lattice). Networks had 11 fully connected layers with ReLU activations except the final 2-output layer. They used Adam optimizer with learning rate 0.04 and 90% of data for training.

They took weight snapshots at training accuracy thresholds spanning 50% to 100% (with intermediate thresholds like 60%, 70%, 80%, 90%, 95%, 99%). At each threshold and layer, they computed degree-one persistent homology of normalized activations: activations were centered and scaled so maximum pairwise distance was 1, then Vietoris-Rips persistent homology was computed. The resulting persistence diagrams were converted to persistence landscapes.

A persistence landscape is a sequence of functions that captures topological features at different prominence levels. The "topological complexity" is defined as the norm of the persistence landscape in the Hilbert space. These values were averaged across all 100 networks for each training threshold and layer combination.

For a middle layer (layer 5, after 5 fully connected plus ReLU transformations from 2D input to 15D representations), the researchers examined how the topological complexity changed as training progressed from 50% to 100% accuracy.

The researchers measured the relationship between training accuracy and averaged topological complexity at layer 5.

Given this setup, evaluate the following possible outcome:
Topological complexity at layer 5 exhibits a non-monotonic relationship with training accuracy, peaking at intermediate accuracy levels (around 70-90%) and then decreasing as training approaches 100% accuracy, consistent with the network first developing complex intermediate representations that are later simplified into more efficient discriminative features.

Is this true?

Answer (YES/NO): NO